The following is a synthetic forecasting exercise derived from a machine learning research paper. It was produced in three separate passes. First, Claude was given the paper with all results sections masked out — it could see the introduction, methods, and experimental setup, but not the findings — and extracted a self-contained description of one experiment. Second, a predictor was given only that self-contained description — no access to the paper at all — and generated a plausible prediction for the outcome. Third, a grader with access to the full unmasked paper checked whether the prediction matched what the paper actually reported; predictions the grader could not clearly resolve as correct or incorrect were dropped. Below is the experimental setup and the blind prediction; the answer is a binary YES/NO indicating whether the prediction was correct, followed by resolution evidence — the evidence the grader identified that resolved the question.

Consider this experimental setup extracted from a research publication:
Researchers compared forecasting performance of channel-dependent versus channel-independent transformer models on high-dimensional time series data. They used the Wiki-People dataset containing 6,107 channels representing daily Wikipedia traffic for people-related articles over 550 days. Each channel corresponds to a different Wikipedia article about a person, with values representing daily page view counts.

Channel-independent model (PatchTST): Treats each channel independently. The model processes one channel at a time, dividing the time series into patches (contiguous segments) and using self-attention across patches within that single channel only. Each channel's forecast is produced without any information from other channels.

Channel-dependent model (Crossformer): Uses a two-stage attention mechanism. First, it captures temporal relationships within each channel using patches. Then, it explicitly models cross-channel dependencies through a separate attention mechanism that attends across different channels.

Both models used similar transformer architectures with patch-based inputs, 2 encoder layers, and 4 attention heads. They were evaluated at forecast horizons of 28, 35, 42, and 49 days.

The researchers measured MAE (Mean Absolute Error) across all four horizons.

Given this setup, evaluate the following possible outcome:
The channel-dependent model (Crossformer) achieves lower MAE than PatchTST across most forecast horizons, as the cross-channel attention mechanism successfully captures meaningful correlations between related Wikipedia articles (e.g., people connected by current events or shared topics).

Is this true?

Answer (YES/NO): NO